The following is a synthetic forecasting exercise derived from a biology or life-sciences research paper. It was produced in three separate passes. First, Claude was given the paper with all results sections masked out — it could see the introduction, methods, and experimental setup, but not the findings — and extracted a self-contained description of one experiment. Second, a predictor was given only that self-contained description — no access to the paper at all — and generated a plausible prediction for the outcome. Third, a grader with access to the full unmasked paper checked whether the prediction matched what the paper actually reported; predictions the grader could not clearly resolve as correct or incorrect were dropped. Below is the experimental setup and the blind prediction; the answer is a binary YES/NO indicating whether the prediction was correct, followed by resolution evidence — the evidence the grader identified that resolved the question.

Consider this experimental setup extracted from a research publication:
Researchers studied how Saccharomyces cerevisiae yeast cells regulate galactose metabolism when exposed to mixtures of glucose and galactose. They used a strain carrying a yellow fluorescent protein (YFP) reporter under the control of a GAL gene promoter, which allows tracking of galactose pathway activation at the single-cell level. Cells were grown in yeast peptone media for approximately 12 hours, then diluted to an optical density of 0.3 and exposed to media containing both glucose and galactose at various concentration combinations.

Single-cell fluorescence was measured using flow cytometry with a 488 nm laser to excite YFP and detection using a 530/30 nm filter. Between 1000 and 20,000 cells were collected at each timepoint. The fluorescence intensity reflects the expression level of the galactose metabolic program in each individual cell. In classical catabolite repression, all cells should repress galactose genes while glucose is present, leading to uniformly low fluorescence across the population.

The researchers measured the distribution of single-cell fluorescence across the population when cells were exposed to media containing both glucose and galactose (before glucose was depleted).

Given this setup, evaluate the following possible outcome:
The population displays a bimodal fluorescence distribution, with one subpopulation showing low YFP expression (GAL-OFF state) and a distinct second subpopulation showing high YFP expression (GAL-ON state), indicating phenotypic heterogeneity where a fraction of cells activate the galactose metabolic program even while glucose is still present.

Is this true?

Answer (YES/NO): YES